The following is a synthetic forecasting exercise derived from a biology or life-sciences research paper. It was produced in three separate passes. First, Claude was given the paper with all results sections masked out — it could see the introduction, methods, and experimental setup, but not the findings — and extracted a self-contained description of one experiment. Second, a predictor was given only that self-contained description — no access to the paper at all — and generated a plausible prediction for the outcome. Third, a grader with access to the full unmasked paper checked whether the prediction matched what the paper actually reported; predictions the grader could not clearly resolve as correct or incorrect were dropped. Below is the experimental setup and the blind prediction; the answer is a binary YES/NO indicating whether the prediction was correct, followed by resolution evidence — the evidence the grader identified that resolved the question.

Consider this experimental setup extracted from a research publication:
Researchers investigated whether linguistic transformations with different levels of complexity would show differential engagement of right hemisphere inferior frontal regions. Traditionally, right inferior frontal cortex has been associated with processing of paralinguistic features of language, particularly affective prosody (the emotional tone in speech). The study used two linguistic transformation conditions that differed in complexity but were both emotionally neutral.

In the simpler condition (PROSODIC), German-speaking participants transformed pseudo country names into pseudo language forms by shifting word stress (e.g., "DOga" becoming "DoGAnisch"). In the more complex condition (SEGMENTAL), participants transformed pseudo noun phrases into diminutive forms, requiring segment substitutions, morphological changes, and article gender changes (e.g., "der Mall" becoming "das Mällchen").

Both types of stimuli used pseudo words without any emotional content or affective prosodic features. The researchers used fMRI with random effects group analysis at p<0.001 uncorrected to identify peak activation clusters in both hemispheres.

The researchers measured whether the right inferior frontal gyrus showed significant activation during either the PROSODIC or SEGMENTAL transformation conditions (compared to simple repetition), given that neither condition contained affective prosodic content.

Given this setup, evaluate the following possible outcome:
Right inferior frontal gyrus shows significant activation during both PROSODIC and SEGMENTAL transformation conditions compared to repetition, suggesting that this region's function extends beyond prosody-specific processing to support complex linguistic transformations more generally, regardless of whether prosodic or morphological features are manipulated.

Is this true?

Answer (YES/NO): NO